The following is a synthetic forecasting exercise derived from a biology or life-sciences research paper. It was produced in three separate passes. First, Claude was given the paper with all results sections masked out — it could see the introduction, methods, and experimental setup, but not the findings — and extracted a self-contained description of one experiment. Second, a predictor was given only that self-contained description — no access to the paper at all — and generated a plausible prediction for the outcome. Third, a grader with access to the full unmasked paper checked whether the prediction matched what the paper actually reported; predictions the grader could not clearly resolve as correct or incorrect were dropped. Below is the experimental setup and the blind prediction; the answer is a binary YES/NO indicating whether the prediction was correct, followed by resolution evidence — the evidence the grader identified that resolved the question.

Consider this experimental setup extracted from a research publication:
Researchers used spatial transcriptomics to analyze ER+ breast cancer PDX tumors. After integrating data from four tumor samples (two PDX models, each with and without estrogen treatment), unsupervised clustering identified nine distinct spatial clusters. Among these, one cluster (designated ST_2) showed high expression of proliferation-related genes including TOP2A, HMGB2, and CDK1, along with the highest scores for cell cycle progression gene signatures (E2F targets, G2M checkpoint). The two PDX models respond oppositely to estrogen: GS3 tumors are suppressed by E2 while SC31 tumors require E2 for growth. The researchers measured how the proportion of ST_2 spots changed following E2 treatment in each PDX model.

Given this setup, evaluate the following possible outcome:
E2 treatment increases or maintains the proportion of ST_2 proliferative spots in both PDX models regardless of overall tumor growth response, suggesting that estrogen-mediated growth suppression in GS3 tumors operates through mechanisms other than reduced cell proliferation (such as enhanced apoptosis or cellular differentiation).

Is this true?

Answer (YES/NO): NO